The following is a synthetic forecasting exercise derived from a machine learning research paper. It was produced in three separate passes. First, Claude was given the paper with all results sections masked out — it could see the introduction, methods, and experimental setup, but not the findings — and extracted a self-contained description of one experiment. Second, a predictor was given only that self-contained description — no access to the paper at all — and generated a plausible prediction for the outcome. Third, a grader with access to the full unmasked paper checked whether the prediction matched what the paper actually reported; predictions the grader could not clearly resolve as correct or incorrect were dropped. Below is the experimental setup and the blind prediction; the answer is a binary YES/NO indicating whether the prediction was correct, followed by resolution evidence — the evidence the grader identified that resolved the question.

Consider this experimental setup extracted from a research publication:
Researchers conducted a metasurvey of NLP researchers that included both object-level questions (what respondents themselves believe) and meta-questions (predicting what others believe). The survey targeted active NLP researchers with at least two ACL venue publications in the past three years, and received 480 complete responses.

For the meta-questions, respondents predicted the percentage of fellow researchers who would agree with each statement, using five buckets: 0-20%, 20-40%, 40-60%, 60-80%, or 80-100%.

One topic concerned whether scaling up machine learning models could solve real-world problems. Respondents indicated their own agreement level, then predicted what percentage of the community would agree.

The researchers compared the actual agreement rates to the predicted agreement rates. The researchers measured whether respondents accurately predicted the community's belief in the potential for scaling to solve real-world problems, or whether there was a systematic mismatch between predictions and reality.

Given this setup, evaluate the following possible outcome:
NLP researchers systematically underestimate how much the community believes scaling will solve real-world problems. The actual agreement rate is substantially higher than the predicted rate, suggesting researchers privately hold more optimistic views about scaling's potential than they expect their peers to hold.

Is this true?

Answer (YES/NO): NO